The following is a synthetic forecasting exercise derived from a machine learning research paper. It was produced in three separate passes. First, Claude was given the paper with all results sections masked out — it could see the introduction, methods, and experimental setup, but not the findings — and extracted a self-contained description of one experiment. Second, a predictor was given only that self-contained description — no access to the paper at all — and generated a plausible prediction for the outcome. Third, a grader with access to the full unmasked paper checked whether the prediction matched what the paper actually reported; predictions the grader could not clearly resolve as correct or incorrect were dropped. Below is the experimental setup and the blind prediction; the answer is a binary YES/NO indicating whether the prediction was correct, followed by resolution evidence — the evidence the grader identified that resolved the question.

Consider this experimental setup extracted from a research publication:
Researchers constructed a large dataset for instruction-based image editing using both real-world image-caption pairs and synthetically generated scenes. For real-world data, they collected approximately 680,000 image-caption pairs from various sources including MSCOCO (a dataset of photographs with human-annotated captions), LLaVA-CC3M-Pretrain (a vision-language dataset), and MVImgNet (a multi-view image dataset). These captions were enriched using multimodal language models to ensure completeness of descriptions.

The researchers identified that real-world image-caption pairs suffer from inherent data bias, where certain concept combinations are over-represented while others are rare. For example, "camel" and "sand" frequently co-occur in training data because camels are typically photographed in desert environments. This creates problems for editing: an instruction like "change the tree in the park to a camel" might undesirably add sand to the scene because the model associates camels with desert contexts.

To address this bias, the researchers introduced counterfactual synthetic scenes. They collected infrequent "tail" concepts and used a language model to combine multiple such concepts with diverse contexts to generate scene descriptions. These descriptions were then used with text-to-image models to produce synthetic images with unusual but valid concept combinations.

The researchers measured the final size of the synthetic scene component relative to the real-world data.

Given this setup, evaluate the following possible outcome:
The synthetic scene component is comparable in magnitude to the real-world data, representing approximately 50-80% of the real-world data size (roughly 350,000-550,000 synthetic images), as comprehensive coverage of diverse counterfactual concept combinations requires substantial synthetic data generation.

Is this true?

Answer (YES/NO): NO